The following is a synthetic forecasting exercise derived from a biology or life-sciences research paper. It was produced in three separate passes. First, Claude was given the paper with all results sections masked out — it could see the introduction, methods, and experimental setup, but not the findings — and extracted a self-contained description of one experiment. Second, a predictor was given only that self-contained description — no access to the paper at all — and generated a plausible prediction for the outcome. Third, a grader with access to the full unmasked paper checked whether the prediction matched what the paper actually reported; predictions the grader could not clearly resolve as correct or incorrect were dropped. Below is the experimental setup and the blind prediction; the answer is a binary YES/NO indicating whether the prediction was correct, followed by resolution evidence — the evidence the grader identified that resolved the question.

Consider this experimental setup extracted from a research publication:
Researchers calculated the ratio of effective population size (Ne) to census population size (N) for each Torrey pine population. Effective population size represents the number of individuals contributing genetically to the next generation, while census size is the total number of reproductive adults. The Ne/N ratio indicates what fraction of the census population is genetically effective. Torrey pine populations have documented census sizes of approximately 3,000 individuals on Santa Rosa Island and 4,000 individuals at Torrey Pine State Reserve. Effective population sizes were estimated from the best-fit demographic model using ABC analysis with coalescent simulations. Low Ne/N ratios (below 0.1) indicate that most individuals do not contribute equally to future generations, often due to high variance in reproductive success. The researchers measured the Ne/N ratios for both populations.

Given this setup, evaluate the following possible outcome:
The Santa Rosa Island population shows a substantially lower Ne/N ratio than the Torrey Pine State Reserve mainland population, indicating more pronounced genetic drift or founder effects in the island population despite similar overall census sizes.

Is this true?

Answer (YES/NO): NO